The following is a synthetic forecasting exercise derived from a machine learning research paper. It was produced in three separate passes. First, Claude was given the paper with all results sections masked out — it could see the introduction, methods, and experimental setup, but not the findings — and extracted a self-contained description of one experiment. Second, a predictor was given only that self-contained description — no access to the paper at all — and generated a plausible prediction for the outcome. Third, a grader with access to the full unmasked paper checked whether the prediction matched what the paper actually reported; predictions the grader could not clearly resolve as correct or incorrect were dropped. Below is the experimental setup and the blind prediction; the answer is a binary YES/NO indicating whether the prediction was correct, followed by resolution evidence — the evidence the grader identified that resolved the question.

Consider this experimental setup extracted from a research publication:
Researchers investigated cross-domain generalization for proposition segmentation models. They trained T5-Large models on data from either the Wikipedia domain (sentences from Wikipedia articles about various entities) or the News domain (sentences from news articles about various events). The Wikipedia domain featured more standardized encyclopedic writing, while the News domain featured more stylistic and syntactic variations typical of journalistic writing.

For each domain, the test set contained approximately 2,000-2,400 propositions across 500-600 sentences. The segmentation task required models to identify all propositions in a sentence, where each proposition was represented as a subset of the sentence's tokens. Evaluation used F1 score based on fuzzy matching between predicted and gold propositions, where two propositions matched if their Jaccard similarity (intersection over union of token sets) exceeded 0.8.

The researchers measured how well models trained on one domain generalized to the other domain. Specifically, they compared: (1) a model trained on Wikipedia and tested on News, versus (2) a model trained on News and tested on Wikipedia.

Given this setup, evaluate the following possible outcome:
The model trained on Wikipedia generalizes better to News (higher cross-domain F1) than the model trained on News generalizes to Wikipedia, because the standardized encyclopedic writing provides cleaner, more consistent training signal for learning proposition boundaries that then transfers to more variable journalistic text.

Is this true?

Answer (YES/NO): YES